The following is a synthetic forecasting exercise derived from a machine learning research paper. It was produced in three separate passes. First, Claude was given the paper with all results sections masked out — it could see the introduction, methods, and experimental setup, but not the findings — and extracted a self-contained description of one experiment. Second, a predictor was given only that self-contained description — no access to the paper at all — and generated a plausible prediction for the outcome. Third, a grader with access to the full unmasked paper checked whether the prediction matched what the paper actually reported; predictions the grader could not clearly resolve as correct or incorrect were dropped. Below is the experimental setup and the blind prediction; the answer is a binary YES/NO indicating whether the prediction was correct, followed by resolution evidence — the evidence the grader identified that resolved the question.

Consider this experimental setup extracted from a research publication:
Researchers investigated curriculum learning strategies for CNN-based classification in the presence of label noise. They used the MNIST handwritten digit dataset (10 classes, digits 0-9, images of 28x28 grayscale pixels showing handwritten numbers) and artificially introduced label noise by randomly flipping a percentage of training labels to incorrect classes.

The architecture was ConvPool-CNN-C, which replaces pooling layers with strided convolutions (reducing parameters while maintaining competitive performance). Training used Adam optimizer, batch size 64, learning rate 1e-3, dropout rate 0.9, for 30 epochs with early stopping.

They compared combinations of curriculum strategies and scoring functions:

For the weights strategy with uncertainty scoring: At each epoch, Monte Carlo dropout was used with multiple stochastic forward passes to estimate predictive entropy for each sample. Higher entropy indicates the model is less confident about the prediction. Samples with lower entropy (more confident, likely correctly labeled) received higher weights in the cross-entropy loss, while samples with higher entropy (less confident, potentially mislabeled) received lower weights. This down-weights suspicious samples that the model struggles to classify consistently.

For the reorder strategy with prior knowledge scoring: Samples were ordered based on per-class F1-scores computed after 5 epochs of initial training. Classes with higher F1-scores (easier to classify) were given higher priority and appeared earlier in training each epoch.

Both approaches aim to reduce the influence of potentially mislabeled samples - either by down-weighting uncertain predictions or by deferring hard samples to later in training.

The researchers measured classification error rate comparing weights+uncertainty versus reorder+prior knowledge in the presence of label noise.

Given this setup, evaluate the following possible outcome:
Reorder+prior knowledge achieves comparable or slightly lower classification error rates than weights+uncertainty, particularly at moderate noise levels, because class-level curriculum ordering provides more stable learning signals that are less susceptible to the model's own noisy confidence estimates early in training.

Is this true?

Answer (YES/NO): NO